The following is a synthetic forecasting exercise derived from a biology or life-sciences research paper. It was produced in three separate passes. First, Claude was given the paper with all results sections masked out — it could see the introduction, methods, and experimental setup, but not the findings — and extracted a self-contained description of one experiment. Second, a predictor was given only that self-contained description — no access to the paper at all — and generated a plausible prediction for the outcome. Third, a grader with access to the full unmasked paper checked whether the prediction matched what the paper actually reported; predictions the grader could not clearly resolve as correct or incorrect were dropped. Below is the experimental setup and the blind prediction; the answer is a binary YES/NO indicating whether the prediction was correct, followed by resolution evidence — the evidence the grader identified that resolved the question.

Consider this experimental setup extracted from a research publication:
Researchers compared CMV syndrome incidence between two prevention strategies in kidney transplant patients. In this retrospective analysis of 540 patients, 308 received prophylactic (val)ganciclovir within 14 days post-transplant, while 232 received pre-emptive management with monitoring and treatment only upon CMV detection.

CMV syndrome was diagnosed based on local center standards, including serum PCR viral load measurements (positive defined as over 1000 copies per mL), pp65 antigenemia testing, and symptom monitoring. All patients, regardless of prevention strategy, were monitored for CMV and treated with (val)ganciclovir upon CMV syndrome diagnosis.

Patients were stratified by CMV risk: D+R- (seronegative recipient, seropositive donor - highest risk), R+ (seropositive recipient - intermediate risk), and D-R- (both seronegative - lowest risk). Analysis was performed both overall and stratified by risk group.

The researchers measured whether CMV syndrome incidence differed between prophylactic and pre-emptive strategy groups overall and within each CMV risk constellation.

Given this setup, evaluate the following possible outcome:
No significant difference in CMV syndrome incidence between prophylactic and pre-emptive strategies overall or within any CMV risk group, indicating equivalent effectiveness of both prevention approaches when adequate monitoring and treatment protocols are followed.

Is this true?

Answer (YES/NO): NO